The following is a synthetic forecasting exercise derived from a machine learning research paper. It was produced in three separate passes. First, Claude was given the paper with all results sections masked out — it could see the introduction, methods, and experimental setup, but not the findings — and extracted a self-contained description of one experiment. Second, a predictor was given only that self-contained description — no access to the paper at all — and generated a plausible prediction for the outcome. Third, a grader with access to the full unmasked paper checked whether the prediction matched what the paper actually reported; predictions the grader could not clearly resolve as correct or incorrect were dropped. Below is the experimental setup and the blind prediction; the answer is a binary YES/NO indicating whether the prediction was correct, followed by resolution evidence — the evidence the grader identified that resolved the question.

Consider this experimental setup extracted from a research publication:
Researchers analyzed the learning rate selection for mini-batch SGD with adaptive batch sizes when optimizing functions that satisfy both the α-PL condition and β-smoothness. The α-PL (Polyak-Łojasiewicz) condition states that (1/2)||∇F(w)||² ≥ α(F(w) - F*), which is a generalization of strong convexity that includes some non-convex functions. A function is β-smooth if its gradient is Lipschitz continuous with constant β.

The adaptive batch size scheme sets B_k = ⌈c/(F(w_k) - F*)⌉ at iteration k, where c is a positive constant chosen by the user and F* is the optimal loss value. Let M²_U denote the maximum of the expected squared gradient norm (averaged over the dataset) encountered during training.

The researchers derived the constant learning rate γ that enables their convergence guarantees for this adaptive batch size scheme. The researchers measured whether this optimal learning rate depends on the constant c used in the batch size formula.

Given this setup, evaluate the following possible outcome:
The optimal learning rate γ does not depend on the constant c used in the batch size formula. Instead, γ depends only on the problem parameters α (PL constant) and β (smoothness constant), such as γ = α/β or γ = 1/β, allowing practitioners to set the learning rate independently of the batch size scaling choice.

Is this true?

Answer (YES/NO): NO